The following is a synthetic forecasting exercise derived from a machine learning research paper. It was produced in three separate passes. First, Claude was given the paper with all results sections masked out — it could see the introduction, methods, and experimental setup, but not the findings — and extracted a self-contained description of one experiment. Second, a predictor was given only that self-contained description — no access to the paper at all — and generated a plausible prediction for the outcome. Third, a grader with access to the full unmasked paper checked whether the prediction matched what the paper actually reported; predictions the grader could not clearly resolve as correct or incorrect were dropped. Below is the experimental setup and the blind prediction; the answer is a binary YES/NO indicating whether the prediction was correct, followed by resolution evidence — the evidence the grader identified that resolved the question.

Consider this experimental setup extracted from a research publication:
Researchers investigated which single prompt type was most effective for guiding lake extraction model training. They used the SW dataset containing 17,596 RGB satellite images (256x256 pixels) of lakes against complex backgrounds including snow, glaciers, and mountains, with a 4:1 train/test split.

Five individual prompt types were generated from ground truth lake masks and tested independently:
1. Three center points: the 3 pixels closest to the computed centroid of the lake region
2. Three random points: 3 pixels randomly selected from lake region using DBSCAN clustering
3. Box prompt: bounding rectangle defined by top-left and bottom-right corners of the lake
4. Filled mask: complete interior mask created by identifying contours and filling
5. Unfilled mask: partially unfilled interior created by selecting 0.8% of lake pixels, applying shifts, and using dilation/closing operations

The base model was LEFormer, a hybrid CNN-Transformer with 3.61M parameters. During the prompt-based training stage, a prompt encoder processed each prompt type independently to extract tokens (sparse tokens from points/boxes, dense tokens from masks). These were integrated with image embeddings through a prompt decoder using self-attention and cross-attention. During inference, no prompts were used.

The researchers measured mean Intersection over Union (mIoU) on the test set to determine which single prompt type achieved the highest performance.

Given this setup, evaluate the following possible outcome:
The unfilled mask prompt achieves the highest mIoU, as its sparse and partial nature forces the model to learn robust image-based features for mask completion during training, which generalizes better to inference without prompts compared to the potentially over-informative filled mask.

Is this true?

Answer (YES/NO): NO